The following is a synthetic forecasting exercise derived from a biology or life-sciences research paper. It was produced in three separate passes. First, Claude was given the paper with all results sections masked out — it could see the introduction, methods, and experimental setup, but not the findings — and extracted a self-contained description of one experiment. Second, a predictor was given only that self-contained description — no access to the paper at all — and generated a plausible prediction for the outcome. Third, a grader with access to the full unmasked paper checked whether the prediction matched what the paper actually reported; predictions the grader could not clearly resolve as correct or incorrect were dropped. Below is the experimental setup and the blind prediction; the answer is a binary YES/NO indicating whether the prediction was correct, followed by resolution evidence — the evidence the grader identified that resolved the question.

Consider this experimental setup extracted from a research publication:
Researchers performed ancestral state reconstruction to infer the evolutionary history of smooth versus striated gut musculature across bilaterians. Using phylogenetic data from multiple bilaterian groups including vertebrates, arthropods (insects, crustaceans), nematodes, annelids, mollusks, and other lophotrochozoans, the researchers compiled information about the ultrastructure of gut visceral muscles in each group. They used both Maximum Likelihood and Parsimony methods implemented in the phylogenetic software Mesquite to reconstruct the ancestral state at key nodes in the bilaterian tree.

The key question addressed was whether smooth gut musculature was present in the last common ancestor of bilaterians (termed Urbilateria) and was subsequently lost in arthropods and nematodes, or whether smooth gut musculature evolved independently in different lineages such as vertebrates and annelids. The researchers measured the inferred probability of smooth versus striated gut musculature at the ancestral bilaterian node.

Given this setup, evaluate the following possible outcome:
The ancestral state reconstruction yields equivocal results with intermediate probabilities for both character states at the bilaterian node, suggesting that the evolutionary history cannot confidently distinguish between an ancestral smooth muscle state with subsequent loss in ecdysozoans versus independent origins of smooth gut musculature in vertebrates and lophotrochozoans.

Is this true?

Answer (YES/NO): NO